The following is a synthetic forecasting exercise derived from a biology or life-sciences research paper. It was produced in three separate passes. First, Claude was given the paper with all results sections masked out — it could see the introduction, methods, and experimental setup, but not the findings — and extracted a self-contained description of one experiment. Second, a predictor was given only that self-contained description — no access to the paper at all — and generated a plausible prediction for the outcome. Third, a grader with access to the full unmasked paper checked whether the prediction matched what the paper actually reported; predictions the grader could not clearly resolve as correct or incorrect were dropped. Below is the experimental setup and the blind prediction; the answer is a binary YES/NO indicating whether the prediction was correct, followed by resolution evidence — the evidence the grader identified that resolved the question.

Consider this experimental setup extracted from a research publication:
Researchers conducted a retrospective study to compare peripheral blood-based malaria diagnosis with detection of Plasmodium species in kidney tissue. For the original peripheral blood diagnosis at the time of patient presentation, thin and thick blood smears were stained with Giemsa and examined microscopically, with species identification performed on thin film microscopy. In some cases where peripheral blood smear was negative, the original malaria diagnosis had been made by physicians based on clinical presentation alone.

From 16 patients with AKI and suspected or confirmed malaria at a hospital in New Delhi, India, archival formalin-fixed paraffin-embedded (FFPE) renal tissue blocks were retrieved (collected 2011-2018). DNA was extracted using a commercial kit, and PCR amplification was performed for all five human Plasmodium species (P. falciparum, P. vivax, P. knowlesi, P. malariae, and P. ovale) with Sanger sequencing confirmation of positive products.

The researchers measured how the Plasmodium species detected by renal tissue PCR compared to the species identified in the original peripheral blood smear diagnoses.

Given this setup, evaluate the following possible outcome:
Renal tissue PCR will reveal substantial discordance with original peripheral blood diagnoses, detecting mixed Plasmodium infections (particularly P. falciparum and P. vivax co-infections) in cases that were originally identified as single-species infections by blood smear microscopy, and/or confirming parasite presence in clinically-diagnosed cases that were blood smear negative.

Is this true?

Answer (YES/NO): YES